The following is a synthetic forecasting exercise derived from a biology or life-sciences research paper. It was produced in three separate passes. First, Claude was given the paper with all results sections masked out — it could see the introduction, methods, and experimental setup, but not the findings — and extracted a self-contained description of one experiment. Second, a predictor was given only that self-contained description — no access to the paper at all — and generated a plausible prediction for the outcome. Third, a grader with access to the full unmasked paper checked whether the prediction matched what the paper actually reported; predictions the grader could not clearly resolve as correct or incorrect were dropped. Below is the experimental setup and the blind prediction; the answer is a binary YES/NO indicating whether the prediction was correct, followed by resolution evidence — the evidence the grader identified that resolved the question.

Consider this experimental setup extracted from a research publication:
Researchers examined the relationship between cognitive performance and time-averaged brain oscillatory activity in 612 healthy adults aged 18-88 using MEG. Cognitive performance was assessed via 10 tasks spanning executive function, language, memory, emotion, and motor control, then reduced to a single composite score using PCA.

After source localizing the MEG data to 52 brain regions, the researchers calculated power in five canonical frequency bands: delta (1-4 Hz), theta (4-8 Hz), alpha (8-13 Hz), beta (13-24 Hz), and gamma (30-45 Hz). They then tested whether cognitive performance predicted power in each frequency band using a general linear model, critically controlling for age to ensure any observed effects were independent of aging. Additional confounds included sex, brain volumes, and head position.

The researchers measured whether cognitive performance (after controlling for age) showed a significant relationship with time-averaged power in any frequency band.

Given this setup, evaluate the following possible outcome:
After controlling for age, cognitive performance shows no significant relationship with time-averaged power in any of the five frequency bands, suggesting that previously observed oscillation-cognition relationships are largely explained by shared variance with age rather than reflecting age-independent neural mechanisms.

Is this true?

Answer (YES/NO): NO